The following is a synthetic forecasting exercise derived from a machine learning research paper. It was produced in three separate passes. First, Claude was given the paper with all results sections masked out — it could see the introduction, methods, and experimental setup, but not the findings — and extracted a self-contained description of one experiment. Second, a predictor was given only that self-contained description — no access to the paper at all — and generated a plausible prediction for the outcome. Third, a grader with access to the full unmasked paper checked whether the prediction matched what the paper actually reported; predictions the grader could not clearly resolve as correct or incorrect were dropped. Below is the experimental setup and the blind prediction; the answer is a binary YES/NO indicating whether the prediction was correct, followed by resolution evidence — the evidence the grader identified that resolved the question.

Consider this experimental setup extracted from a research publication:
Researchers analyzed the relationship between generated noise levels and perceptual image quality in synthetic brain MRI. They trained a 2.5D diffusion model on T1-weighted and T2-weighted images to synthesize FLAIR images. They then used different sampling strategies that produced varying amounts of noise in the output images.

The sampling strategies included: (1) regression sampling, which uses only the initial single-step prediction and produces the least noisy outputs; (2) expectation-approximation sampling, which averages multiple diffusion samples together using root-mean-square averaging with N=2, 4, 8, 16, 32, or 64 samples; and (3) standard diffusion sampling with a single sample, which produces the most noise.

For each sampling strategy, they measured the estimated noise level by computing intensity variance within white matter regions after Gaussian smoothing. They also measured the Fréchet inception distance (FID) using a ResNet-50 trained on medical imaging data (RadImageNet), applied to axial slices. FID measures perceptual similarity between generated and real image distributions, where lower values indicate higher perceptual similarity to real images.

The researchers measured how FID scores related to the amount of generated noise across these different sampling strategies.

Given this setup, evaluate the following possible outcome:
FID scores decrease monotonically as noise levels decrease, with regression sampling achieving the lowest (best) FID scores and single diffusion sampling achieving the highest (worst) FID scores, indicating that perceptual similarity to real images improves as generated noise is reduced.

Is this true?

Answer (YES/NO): NO